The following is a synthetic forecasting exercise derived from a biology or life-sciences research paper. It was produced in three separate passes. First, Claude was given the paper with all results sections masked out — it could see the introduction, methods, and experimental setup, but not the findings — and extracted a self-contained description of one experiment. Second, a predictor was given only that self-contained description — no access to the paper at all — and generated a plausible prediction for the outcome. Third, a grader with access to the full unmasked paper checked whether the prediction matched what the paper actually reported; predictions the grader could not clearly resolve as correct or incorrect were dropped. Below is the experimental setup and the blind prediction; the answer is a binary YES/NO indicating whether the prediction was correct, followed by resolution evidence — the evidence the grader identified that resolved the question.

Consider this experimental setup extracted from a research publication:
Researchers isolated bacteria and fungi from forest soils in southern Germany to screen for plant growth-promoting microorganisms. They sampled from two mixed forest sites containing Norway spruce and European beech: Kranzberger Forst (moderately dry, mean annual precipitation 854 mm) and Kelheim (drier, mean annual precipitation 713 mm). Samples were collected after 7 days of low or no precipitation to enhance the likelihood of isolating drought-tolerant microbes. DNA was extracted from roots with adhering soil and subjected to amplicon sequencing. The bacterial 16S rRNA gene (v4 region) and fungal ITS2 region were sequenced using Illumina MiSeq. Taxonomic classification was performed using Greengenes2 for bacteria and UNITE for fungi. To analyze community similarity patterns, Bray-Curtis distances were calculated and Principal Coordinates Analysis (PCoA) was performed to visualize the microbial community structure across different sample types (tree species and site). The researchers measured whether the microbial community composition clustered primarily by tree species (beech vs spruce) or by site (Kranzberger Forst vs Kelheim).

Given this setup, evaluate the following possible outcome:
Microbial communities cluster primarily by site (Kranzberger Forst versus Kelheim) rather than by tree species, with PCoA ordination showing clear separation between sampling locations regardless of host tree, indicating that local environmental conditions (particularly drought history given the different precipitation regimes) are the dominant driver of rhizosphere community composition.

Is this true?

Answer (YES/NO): NO